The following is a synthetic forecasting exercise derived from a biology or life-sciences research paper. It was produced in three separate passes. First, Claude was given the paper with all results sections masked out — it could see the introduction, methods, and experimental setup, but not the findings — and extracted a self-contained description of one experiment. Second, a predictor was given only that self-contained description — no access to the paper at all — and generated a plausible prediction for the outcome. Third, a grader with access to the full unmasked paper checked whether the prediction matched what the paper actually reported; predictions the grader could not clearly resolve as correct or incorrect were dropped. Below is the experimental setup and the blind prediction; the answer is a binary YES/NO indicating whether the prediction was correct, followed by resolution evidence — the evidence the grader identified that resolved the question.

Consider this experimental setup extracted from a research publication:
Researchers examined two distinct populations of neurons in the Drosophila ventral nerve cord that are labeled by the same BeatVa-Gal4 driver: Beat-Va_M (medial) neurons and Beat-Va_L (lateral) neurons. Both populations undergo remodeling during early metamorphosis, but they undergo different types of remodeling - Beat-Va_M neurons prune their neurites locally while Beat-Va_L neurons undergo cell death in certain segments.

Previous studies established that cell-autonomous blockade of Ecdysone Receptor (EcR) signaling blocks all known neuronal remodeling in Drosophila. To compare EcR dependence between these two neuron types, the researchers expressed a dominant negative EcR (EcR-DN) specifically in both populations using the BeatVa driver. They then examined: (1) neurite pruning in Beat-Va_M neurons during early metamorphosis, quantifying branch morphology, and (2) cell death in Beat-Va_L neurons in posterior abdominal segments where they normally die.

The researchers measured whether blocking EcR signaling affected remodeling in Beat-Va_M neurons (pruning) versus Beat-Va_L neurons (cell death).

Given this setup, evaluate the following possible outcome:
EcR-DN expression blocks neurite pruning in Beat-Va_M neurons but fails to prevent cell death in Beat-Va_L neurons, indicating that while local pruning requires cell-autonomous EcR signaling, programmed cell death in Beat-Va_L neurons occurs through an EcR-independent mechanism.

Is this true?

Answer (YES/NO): NO